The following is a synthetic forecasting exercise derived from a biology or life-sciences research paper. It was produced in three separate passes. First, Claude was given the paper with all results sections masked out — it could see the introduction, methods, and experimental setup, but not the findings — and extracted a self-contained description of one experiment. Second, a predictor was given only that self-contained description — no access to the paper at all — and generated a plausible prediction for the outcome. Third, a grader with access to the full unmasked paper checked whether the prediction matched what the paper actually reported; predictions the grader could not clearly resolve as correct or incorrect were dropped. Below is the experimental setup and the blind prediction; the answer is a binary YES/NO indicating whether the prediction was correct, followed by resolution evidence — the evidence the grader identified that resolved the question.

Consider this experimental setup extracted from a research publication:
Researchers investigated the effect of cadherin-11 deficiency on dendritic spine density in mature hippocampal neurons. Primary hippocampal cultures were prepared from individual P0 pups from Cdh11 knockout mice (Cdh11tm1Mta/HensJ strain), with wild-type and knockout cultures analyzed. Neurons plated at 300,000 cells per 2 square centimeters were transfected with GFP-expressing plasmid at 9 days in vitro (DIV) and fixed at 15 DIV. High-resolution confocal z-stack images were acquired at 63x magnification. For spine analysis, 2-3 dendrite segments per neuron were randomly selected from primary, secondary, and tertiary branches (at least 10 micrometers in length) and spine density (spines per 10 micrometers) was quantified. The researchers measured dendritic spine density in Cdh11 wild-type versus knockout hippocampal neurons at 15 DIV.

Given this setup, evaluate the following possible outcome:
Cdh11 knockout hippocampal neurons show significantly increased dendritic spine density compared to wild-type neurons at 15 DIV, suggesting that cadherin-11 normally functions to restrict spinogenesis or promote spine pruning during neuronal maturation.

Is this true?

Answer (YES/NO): NO